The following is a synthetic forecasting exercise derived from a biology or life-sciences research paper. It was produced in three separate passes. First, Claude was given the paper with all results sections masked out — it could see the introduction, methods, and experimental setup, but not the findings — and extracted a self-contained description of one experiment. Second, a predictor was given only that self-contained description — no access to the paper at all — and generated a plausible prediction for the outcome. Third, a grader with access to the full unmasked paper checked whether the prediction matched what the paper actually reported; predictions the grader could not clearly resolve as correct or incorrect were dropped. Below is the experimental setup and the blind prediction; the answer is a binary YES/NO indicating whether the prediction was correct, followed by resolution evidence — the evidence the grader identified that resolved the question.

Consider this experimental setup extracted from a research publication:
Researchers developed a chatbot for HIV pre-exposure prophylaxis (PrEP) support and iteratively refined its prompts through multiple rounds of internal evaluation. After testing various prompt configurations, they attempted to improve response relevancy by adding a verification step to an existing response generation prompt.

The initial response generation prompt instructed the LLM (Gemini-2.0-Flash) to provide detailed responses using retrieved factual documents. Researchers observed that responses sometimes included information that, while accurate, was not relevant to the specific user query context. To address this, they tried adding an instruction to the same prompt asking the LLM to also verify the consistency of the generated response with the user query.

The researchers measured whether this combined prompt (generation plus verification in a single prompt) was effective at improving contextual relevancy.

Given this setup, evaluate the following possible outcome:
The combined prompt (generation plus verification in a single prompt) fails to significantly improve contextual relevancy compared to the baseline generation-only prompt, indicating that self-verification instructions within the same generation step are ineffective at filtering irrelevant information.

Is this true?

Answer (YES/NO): YES